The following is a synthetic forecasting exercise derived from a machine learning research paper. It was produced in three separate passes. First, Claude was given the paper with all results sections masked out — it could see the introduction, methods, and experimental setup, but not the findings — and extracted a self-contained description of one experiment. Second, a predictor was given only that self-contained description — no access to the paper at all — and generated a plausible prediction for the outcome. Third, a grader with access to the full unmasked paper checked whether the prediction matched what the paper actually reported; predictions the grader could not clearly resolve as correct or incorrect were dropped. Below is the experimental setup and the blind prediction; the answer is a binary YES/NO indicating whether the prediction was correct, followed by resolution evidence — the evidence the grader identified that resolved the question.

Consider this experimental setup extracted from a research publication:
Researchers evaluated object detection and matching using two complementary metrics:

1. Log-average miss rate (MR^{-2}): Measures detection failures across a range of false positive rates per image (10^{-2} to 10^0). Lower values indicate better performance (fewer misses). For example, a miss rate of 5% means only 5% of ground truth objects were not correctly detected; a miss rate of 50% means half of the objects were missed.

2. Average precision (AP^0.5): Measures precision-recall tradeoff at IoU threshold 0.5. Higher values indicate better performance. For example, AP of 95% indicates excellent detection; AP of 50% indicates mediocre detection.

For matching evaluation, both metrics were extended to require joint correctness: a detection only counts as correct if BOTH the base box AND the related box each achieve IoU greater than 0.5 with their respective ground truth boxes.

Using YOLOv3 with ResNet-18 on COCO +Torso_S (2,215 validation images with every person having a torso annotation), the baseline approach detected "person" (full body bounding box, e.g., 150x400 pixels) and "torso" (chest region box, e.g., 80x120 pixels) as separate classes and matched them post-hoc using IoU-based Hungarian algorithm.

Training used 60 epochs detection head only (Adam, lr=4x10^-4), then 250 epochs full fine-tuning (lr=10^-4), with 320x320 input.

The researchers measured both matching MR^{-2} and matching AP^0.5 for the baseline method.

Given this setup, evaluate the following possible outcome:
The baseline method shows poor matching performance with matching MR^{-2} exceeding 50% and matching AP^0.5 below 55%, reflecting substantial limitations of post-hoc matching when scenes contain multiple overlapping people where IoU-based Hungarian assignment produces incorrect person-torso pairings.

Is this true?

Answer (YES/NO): NO